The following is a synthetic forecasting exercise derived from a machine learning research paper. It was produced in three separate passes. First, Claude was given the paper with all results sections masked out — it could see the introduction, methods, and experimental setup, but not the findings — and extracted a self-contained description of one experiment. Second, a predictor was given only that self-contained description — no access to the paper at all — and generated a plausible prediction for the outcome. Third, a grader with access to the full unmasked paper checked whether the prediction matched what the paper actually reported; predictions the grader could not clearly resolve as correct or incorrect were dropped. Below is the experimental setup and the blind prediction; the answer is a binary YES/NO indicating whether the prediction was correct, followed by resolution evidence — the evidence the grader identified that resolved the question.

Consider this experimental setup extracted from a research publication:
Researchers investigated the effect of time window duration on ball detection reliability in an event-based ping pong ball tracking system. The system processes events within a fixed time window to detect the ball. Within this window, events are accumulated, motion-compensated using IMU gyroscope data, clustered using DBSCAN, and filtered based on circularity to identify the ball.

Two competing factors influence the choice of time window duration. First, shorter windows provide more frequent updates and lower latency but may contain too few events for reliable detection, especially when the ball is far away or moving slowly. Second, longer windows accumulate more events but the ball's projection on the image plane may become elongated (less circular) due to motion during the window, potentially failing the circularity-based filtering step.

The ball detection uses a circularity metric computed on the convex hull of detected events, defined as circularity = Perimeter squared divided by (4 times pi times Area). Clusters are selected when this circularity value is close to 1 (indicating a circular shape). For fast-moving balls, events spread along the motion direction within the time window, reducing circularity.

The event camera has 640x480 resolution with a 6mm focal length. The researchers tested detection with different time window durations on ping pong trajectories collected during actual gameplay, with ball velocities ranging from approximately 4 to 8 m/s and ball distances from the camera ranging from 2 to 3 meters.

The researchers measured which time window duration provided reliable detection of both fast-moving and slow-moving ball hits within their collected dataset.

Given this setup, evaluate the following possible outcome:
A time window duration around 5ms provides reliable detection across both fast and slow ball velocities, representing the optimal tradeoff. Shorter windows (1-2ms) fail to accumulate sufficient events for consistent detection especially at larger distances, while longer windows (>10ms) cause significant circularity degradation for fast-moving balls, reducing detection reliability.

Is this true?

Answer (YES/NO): YES